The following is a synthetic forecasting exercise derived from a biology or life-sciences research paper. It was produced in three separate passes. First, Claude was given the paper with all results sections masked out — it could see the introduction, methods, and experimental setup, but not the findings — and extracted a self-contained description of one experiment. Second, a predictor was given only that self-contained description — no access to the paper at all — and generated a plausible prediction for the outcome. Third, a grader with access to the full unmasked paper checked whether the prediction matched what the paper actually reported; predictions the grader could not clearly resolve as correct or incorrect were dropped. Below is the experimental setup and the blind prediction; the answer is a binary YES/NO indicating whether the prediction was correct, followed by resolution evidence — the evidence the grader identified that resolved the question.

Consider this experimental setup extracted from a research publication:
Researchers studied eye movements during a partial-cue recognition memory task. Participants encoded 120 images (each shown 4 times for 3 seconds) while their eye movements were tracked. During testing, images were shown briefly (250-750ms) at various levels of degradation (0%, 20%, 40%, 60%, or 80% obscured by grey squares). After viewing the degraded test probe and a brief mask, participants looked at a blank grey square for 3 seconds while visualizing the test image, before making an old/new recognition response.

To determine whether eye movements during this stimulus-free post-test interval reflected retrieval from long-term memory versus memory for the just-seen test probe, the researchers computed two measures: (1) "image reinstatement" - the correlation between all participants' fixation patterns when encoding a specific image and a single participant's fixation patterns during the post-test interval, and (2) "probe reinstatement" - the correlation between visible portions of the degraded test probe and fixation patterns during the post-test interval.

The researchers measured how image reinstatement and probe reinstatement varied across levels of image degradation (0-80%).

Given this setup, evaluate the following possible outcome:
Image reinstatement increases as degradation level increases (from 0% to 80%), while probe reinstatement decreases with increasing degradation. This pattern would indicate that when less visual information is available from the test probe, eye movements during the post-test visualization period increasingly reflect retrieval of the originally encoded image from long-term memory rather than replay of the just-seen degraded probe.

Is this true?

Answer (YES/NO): NO